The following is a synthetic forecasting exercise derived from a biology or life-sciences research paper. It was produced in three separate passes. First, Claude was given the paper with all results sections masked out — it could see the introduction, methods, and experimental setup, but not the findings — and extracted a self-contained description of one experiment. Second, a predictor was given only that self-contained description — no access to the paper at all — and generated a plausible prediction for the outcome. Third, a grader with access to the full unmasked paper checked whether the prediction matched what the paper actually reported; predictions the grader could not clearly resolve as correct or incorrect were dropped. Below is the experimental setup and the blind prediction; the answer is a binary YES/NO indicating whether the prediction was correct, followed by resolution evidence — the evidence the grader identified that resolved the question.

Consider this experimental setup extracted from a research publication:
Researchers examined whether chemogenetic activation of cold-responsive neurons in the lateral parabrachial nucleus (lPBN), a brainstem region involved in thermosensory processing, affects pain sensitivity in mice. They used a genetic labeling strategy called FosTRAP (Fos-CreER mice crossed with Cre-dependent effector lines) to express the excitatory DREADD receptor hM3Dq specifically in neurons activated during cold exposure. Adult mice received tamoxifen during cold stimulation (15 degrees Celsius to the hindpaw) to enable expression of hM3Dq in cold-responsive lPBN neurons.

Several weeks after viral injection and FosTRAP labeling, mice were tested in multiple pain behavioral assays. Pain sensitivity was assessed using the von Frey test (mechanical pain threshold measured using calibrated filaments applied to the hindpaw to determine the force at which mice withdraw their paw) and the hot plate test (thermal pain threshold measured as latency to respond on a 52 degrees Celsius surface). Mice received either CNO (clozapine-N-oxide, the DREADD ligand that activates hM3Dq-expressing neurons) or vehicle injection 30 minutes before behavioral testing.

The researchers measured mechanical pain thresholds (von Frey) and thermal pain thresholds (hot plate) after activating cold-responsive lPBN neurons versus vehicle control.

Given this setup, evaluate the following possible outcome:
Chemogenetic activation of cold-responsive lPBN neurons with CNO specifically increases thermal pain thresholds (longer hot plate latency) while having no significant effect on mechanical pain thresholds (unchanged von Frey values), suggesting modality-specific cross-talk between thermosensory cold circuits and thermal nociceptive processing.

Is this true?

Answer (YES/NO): NO